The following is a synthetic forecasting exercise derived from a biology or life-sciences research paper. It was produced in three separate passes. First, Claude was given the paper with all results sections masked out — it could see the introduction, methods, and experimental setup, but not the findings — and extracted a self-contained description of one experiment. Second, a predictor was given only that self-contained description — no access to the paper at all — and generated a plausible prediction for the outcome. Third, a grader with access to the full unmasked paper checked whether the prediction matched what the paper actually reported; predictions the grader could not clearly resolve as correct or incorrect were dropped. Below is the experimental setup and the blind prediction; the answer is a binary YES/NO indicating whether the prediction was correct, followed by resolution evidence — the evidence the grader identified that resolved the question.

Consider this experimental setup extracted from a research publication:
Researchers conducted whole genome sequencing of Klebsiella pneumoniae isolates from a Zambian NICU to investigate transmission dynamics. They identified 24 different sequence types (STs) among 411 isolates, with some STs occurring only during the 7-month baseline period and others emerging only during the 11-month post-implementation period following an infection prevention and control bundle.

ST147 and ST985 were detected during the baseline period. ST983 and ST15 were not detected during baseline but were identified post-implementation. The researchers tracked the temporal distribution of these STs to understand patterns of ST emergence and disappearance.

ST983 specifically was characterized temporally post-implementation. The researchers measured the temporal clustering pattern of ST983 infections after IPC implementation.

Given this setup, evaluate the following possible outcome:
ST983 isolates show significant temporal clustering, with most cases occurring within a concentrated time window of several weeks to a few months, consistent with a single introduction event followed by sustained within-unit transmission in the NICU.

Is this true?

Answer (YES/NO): YES